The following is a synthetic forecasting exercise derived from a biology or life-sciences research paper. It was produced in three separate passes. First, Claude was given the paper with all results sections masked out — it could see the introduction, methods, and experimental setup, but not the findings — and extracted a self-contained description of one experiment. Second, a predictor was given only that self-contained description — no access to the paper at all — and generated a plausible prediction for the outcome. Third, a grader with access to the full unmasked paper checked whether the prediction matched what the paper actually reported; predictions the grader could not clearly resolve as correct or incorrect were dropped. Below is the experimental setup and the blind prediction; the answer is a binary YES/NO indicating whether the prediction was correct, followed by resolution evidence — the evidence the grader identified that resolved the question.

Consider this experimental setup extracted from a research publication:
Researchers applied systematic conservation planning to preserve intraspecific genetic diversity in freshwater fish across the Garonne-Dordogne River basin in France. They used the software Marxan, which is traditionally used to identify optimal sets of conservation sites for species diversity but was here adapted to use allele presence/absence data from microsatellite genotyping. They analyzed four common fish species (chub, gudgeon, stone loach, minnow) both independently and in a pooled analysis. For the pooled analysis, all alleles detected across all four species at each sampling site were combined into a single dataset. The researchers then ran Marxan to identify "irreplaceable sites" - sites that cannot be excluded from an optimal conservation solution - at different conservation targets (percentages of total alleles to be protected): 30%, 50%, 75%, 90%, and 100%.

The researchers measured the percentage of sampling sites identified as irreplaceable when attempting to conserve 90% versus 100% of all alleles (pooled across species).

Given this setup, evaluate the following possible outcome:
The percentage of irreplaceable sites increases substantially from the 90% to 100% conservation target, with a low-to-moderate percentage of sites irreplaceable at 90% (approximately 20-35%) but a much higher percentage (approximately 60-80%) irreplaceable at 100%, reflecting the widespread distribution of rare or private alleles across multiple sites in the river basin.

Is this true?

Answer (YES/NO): NO